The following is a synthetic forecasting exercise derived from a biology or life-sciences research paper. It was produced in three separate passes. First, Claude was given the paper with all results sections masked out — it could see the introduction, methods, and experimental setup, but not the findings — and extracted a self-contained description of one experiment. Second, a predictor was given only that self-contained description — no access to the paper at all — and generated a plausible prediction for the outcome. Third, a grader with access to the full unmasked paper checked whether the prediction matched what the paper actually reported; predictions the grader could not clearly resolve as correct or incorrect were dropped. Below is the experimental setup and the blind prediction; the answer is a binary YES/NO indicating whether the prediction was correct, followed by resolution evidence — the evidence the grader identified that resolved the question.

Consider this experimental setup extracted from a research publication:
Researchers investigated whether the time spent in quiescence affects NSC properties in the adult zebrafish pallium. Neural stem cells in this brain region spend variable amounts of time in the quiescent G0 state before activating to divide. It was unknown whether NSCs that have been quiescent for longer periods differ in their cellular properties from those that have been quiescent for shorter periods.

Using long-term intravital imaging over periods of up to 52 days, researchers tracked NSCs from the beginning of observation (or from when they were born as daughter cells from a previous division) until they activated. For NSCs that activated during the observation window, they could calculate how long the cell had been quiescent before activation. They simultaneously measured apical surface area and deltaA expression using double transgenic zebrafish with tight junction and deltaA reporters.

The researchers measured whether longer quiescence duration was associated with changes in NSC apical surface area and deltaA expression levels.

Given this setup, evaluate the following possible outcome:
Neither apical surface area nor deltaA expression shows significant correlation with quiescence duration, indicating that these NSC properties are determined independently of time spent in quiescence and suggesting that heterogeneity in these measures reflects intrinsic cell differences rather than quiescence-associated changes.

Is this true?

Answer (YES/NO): NO